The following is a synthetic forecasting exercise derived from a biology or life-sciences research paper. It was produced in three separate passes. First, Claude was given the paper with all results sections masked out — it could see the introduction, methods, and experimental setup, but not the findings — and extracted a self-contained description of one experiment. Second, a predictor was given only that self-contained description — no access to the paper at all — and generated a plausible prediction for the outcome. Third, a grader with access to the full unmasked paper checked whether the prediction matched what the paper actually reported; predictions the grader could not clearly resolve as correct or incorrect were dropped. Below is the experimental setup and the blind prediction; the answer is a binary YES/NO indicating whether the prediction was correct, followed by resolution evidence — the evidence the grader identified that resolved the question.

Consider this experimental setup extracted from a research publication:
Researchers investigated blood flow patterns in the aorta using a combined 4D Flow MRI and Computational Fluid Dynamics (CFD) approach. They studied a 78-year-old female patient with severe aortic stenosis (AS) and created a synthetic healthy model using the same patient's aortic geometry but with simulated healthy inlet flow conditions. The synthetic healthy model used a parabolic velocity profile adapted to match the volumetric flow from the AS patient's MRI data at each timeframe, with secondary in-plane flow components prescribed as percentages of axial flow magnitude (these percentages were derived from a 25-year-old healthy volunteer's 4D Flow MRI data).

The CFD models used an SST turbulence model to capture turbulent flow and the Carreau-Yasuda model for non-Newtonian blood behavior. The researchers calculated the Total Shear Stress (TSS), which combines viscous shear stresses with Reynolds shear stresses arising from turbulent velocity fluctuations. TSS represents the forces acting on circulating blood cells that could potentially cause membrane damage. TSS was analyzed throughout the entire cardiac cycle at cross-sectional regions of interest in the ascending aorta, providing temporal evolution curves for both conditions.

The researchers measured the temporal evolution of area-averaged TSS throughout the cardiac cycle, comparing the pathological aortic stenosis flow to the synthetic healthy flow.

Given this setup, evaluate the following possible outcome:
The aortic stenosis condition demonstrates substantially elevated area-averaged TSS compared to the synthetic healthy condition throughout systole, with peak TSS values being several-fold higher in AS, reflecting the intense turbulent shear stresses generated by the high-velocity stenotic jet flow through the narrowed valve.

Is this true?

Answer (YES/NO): NO